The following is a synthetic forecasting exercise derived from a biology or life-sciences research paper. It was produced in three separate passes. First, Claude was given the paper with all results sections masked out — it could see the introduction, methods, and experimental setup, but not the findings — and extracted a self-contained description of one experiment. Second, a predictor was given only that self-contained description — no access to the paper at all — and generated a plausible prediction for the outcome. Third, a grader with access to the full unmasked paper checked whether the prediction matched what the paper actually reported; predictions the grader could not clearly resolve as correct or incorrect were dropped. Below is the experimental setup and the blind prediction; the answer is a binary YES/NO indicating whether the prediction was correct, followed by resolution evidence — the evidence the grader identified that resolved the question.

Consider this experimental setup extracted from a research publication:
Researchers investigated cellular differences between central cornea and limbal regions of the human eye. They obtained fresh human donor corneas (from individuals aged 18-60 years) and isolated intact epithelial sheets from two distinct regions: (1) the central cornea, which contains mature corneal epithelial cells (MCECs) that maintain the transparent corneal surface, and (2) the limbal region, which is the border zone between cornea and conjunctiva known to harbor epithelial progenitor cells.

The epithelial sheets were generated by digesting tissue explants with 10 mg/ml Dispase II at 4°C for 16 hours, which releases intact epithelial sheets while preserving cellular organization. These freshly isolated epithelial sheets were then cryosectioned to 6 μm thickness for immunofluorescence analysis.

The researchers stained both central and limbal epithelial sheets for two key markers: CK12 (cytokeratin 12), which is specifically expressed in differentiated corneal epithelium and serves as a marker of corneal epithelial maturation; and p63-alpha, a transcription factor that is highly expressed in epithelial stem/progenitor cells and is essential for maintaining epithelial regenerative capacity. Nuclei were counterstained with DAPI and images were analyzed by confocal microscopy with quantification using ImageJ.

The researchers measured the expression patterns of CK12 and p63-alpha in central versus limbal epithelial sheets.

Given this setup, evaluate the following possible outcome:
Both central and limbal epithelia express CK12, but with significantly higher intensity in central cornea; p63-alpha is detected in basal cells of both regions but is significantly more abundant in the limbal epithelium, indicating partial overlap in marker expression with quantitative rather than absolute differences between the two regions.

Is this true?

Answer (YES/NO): YES